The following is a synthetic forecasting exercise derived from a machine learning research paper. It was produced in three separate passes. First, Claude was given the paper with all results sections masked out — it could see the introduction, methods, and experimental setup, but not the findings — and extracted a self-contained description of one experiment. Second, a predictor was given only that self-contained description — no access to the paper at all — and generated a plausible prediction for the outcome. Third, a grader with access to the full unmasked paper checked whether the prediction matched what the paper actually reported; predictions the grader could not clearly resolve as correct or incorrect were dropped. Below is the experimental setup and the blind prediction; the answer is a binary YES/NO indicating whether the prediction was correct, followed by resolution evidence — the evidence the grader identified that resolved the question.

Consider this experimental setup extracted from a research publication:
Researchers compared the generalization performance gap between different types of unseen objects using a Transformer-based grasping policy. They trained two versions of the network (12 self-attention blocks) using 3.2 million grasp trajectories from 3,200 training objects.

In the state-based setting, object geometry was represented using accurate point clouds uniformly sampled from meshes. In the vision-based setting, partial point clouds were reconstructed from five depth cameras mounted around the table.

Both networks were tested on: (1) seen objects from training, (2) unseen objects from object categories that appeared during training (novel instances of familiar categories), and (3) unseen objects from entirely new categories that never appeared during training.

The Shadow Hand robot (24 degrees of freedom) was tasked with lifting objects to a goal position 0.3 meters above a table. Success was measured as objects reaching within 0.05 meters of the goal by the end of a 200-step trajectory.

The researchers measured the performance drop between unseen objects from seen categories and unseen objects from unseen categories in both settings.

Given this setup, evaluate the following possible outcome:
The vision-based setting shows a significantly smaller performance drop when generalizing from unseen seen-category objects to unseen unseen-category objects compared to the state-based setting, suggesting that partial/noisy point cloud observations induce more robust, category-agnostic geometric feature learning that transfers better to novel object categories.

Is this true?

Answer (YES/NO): NO